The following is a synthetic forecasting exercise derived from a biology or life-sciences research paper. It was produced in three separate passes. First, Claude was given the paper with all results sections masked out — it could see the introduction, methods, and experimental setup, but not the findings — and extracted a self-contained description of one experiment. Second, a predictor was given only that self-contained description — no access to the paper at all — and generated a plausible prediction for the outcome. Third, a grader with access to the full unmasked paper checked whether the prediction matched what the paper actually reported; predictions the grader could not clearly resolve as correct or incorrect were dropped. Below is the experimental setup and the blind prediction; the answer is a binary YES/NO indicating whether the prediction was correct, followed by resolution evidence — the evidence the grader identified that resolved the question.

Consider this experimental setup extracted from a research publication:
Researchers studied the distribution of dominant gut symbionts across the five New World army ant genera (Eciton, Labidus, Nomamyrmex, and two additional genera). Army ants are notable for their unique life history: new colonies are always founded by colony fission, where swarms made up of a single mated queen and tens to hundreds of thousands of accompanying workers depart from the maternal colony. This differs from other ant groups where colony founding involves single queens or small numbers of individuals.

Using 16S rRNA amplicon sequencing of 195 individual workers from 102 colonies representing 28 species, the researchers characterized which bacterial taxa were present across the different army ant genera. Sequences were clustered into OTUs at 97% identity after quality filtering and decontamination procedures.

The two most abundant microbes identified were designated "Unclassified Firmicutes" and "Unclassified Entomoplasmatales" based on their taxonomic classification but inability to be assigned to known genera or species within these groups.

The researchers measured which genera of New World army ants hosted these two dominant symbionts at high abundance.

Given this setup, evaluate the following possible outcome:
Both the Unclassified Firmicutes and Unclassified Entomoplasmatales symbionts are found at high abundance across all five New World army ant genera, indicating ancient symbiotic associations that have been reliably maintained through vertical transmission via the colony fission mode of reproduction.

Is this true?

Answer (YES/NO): NO